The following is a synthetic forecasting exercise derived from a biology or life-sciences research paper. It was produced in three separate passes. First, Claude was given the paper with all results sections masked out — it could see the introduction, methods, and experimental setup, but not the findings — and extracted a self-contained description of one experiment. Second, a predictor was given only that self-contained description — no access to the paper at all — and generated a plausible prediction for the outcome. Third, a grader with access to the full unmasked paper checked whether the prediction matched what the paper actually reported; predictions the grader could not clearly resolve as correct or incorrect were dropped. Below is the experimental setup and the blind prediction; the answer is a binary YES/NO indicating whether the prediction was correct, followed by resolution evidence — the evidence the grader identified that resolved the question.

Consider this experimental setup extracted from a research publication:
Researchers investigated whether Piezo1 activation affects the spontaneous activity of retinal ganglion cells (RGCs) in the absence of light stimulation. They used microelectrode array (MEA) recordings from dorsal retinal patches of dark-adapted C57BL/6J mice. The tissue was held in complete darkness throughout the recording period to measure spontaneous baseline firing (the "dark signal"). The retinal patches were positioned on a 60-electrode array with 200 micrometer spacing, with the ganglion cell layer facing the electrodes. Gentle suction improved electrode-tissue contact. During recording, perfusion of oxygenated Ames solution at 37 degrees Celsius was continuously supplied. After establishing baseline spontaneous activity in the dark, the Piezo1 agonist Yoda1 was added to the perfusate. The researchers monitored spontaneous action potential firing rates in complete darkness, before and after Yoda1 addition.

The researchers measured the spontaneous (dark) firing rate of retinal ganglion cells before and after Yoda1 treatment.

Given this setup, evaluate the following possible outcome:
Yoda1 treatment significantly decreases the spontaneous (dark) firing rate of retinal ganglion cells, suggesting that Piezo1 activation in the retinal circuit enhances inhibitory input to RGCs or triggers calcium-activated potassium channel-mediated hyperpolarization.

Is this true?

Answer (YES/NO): NO